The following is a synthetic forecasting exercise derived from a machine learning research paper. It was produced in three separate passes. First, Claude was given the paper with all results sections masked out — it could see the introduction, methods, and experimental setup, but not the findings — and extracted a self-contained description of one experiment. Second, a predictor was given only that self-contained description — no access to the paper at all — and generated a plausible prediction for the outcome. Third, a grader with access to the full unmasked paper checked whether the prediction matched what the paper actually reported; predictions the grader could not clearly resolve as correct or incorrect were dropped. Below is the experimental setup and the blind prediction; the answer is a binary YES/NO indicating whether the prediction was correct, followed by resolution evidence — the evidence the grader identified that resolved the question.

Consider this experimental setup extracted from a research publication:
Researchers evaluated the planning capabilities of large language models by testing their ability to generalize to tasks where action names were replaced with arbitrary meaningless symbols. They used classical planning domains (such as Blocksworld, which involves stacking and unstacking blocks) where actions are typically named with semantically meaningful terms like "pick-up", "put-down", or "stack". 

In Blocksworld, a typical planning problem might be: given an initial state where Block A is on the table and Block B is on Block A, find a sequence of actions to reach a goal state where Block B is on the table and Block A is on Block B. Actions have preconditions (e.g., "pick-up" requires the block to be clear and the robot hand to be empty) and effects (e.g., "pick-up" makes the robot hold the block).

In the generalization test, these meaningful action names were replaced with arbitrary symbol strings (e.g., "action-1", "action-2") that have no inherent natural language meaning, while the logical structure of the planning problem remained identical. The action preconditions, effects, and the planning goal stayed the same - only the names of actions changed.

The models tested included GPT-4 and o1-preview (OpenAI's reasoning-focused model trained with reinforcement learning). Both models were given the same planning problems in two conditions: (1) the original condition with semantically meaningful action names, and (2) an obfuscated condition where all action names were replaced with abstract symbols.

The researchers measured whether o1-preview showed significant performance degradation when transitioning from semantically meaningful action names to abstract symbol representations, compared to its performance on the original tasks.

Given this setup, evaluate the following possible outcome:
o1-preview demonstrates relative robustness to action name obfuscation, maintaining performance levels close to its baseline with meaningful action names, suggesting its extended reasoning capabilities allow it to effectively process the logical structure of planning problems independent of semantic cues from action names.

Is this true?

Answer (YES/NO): NO